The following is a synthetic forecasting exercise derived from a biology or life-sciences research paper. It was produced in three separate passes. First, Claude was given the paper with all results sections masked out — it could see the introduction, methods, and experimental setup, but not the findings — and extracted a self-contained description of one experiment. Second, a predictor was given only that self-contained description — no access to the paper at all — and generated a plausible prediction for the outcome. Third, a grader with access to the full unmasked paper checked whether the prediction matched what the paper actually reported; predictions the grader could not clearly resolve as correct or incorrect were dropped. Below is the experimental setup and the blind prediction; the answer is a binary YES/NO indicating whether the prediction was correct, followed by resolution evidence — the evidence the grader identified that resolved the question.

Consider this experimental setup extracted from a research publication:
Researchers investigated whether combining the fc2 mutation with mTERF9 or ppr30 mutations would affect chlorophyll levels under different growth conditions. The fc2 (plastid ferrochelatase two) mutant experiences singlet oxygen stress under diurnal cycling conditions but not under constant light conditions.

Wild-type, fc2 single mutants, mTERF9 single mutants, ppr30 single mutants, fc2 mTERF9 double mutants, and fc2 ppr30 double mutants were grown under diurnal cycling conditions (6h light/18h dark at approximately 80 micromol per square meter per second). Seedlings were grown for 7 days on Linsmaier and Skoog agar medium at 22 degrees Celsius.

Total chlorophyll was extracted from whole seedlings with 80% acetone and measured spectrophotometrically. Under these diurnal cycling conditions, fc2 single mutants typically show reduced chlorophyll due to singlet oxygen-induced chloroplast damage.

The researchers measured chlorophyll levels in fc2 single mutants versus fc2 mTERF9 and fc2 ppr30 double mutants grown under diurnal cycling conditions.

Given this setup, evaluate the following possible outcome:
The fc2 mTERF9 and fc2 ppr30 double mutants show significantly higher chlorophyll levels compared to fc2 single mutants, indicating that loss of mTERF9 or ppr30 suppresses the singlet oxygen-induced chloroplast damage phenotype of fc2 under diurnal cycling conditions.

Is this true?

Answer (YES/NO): YES